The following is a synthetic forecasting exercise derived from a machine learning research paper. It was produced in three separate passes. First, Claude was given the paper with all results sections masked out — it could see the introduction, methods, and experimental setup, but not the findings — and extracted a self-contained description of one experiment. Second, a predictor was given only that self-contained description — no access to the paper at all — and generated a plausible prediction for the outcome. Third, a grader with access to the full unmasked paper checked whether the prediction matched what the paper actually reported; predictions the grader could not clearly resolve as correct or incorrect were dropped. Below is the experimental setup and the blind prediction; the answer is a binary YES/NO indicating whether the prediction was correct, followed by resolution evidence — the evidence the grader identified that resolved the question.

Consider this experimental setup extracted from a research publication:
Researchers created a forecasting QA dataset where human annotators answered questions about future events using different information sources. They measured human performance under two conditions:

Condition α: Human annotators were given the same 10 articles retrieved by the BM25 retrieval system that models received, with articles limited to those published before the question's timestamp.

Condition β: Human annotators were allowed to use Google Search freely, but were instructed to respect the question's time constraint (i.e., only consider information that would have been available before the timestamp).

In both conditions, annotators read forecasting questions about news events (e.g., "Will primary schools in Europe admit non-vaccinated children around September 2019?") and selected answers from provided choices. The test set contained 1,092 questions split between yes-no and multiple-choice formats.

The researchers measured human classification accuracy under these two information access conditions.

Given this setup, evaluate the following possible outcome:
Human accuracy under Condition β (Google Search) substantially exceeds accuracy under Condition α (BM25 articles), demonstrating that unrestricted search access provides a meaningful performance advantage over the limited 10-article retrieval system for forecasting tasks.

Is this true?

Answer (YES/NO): YES